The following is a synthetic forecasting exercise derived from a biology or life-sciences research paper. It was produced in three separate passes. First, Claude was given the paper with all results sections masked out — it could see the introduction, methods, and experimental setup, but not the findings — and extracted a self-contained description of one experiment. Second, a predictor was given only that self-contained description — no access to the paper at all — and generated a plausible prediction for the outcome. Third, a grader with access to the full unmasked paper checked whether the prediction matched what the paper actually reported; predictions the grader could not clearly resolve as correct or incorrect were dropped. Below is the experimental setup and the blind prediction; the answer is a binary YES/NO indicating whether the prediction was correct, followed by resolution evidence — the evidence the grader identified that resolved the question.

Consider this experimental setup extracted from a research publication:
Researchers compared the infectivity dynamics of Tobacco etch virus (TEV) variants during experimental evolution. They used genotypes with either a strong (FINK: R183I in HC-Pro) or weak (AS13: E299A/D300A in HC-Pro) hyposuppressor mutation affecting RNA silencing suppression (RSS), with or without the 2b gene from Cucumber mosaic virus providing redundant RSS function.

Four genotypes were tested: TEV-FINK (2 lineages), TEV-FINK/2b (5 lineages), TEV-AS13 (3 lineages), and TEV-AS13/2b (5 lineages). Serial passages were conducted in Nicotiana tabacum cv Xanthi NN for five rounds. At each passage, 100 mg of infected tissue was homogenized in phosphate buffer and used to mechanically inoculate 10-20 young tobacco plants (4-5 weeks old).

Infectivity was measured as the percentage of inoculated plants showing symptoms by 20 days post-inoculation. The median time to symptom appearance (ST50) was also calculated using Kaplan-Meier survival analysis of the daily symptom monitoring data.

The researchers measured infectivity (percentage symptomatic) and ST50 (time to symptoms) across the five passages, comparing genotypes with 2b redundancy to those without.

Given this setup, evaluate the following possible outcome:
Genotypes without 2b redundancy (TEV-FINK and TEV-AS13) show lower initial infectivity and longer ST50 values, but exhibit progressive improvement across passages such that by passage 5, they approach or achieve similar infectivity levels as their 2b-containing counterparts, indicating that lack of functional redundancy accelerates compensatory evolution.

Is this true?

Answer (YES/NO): YES